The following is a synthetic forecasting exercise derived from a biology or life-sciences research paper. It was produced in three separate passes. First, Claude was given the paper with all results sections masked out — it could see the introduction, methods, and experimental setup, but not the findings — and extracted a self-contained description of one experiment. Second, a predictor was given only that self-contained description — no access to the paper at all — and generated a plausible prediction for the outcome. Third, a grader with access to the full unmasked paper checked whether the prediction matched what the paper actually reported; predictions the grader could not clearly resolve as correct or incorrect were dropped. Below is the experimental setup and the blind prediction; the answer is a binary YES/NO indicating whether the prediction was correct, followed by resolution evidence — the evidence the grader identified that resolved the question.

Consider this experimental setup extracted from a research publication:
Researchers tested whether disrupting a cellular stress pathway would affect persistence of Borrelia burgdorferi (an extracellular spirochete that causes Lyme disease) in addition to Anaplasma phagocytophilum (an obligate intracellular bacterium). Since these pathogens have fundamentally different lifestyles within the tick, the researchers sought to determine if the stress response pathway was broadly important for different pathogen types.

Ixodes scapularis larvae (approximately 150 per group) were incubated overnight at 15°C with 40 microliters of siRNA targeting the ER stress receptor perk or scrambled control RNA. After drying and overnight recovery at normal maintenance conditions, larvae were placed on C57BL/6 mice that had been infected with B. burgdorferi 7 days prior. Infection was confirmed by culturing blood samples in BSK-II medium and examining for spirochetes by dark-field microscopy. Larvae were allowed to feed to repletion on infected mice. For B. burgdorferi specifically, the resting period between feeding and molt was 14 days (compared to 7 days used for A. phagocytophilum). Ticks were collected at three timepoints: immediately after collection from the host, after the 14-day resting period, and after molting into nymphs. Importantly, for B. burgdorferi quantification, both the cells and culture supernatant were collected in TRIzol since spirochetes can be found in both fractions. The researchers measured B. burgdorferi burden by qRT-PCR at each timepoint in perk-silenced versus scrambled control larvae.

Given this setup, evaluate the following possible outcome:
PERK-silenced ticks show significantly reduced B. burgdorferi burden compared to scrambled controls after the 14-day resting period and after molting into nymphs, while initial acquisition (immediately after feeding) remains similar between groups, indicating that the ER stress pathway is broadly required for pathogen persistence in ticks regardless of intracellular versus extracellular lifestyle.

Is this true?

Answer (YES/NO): NO